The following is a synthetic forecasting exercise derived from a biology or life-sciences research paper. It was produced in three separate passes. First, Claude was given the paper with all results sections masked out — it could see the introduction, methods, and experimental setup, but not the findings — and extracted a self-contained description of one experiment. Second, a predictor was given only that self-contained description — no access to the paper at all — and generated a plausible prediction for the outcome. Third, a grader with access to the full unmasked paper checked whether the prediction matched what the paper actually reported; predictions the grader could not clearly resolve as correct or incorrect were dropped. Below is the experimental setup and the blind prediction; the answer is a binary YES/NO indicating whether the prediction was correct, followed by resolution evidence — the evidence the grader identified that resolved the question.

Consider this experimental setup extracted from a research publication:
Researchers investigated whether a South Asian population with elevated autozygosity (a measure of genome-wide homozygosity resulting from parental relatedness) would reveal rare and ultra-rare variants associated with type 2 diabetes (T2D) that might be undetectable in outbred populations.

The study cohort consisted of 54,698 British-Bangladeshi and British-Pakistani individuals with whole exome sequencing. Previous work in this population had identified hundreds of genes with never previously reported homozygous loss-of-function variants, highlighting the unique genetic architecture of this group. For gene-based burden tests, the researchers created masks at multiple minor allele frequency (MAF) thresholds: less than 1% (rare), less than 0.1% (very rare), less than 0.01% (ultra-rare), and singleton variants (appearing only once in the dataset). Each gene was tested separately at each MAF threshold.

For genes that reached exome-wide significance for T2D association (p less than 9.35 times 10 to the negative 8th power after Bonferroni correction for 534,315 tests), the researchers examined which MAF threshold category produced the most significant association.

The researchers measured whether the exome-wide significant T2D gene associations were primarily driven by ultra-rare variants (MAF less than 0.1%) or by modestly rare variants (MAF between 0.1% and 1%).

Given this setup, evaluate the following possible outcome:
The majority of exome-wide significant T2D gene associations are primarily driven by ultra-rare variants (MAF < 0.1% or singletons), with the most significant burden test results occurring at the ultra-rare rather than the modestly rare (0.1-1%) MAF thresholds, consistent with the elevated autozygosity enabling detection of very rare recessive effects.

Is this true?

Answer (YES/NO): NO